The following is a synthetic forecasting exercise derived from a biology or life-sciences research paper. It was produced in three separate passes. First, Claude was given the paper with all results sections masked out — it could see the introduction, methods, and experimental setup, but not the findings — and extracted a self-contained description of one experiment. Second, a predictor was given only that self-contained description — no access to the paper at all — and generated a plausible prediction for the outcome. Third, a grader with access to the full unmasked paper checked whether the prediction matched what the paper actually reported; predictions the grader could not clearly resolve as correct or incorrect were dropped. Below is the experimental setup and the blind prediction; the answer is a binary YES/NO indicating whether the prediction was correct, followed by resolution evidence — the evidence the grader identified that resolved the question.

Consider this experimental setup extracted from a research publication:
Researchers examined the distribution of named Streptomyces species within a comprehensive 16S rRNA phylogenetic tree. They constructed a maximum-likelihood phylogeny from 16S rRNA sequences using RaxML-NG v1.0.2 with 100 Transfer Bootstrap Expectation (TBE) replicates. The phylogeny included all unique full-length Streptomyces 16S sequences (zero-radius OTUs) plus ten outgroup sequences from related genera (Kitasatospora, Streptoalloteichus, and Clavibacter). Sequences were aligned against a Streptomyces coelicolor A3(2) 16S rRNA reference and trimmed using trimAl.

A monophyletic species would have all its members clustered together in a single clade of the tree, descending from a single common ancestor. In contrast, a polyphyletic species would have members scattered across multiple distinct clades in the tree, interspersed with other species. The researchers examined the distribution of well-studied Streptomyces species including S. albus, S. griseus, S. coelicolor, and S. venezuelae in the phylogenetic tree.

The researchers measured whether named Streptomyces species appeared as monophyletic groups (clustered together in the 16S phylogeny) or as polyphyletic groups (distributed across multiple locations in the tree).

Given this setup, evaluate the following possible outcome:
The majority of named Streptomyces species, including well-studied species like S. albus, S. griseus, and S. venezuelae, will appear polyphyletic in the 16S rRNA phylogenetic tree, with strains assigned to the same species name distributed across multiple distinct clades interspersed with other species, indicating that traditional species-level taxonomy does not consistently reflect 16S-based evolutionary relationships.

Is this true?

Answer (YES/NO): NO